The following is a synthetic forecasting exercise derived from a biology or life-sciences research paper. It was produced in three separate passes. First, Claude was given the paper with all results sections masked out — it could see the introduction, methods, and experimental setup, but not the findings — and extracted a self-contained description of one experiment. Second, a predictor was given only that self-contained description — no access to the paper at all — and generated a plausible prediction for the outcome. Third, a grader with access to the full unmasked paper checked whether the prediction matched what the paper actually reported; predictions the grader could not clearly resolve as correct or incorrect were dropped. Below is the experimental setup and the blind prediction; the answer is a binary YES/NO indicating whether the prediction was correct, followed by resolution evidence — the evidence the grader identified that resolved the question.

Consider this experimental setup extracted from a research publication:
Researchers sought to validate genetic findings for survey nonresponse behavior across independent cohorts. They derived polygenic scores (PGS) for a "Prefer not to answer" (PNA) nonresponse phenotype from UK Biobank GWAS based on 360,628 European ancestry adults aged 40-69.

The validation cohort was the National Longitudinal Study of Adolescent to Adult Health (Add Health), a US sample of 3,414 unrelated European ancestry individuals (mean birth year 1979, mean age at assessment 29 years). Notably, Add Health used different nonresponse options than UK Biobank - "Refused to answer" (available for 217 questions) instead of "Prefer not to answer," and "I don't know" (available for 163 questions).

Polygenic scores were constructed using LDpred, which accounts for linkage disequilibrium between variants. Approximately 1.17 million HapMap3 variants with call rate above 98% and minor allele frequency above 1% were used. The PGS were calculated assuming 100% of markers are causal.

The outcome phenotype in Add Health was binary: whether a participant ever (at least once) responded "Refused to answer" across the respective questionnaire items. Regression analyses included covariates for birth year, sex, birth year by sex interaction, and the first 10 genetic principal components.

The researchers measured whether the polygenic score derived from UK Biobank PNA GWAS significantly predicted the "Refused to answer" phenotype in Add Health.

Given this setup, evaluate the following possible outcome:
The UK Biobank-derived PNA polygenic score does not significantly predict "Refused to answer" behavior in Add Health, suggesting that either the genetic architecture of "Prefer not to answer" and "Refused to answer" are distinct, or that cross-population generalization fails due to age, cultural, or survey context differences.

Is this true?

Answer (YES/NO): NO